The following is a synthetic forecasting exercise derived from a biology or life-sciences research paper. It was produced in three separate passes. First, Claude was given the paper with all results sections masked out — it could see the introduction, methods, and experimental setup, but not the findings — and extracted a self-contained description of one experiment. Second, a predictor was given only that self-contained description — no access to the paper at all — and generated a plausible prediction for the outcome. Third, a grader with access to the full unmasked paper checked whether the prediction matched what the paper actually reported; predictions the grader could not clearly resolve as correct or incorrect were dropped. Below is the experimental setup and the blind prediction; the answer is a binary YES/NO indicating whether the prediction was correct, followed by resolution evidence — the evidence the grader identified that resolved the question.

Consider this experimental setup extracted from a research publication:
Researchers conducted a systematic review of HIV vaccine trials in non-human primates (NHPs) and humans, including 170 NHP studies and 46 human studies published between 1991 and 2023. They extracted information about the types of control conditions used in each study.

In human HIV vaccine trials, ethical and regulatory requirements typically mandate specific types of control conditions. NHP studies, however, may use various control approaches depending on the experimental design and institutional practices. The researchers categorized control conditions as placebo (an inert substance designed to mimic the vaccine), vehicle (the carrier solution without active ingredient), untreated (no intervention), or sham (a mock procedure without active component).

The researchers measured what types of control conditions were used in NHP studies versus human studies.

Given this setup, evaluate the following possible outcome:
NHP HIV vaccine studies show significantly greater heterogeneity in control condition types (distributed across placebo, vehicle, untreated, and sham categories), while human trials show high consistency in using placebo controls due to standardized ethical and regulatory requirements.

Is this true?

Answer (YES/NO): YES